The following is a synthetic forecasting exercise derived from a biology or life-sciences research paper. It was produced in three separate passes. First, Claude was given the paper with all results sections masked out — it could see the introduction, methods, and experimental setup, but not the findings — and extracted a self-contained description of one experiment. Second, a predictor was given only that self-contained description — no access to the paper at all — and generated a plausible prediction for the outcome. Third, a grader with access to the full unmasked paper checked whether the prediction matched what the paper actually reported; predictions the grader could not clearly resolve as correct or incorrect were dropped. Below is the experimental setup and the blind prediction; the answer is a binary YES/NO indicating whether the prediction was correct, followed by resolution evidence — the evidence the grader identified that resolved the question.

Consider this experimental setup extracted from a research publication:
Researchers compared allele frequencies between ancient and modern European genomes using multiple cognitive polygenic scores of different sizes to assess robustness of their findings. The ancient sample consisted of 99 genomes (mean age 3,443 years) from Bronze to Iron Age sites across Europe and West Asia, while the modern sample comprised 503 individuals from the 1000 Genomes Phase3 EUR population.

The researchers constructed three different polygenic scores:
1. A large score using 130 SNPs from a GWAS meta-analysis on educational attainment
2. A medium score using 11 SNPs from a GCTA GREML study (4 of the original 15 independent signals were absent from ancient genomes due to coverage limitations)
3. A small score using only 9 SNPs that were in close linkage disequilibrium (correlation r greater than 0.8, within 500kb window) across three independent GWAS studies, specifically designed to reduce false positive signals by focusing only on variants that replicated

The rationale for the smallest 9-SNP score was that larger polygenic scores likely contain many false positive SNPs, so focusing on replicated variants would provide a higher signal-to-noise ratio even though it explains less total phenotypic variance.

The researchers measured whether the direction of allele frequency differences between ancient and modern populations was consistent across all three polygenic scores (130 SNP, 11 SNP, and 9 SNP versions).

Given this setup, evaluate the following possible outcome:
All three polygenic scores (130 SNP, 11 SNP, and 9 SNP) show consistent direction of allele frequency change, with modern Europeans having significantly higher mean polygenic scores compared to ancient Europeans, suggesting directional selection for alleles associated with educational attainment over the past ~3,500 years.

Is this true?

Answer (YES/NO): YES